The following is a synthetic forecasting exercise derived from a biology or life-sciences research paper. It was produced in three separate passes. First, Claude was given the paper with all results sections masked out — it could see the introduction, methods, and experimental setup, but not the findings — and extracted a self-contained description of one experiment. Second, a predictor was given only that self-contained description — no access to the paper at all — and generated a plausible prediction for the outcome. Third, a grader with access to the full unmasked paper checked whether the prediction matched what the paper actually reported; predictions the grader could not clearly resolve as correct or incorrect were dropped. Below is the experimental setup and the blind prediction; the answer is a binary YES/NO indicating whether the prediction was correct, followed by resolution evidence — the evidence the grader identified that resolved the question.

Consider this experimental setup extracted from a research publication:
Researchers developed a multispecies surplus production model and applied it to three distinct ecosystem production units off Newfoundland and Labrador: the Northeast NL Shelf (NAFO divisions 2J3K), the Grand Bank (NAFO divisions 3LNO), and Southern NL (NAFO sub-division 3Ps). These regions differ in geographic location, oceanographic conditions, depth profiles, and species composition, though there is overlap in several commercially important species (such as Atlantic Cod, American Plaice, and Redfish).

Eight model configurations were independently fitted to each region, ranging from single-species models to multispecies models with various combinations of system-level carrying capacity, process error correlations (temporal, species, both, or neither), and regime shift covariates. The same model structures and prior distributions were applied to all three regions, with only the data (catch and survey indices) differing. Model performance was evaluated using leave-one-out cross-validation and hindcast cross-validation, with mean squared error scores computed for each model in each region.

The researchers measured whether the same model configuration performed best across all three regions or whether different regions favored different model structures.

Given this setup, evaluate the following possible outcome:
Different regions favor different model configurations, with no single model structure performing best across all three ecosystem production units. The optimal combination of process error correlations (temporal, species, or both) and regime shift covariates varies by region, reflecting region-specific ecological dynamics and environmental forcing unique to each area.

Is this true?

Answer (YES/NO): NO